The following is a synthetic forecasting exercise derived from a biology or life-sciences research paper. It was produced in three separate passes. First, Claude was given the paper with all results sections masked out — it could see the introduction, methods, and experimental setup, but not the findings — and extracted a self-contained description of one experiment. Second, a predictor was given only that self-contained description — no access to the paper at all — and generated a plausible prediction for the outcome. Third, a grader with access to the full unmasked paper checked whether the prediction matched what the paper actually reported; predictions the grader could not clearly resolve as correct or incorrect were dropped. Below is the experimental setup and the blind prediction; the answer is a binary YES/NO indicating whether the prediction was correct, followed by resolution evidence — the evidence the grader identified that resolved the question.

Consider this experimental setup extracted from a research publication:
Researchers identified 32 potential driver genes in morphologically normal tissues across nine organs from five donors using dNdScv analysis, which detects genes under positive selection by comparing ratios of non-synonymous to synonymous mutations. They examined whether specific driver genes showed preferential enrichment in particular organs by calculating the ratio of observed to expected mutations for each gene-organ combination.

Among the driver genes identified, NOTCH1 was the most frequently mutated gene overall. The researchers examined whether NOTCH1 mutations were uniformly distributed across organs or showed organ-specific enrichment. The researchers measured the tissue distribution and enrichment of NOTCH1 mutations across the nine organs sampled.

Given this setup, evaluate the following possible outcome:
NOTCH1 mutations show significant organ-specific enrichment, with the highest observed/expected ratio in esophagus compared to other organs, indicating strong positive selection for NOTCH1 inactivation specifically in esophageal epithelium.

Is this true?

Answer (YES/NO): YES